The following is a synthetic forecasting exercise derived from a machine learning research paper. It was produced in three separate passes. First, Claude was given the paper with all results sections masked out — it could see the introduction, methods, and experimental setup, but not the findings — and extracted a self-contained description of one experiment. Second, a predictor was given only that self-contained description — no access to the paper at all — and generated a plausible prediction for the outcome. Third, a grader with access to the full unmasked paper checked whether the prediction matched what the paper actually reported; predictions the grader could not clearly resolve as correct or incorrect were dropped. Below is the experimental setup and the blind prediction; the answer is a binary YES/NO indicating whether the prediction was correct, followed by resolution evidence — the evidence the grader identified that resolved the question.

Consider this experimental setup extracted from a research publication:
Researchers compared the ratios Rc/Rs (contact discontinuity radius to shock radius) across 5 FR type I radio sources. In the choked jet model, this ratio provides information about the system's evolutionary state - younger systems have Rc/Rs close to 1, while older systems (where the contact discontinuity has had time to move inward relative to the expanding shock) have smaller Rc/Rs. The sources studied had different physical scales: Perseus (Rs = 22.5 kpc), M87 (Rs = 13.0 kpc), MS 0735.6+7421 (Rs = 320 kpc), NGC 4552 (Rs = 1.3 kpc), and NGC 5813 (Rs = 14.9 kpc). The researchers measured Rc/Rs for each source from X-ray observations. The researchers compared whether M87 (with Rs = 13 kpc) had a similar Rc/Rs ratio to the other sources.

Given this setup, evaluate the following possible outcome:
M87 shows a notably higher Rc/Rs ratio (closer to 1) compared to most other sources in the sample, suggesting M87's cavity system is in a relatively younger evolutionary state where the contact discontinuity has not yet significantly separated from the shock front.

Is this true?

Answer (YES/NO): NO